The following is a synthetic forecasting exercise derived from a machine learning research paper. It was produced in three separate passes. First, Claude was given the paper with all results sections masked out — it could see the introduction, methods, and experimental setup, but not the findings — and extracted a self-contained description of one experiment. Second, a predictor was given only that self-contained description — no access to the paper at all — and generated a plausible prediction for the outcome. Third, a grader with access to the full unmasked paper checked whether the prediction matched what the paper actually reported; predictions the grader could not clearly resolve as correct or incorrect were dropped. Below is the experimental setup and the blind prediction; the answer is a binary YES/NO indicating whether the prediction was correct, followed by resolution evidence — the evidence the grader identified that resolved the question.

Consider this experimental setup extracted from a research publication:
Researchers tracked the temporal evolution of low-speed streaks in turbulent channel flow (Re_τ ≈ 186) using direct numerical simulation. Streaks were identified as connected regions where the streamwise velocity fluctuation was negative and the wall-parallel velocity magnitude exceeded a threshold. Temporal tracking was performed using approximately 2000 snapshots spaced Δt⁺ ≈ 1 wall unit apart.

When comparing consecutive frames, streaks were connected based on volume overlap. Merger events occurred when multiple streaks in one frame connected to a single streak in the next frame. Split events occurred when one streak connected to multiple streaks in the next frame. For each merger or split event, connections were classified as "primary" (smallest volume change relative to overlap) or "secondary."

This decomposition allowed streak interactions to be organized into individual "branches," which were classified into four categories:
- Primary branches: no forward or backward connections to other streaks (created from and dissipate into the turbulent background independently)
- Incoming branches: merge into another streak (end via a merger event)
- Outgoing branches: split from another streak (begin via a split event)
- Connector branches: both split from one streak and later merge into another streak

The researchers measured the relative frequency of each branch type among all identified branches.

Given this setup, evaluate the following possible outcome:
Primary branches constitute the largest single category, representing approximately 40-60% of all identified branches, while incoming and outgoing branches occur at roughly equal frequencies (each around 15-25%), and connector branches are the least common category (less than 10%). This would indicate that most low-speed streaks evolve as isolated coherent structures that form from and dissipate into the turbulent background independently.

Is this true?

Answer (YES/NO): NO